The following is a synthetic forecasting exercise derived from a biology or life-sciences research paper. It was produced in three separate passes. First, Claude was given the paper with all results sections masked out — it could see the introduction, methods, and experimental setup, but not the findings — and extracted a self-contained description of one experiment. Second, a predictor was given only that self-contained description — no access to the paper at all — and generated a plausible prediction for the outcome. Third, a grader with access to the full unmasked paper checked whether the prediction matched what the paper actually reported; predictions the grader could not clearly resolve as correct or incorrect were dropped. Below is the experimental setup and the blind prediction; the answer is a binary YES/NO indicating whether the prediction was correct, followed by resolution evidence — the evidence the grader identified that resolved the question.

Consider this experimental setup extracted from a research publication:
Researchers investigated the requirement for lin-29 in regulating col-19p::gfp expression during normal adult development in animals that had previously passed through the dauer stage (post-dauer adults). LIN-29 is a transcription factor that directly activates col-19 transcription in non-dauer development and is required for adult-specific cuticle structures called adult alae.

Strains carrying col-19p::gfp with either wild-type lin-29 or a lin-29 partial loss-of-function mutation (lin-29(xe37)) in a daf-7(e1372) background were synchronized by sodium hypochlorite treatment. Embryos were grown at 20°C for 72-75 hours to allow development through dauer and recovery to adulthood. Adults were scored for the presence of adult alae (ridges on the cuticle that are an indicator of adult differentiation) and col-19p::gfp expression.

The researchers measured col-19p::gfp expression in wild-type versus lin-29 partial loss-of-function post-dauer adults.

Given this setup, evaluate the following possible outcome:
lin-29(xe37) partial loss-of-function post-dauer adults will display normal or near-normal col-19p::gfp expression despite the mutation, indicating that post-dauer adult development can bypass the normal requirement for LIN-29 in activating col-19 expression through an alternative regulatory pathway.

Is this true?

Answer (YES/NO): NO